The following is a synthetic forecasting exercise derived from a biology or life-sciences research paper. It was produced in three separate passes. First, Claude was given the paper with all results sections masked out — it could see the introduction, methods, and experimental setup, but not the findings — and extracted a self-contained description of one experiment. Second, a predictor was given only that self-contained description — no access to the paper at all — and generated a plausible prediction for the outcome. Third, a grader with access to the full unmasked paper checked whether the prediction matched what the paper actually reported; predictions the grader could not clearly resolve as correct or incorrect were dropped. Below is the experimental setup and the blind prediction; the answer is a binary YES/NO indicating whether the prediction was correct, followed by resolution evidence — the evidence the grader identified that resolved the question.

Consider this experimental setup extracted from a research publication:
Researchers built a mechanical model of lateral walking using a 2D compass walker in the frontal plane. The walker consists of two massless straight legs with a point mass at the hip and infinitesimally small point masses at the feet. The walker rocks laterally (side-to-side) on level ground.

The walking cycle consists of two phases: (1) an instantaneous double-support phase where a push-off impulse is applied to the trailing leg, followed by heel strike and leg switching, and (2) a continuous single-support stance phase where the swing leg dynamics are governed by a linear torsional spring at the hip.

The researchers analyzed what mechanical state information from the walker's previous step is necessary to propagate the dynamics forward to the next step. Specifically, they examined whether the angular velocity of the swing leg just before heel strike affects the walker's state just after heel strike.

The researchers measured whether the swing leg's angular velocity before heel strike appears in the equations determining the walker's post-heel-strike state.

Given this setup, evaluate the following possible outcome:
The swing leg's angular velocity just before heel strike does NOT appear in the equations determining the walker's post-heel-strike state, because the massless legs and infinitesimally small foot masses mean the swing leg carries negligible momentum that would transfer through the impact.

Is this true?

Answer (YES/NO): YES